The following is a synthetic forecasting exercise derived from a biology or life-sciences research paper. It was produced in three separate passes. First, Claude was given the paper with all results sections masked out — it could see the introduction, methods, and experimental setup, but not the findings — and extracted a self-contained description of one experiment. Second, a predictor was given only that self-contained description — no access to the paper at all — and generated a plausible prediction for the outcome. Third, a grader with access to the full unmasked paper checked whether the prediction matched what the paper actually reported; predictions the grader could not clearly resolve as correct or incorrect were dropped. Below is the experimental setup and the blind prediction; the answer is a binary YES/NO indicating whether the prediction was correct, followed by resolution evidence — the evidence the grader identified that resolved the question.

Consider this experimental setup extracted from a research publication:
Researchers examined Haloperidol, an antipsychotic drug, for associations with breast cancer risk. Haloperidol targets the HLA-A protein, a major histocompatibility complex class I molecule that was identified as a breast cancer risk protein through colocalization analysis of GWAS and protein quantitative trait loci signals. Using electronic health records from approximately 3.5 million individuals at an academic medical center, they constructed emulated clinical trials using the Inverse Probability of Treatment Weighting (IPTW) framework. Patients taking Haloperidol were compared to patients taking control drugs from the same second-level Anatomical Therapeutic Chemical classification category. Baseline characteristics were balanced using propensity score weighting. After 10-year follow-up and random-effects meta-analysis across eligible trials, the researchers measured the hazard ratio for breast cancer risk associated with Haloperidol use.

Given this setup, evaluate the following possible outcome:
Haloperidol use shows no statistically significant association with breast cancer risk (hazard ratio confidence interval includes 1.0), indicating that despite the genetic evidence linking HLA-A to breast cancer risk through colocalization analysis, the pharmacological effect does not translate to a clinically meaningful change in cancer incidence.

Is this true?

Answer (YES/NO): NO